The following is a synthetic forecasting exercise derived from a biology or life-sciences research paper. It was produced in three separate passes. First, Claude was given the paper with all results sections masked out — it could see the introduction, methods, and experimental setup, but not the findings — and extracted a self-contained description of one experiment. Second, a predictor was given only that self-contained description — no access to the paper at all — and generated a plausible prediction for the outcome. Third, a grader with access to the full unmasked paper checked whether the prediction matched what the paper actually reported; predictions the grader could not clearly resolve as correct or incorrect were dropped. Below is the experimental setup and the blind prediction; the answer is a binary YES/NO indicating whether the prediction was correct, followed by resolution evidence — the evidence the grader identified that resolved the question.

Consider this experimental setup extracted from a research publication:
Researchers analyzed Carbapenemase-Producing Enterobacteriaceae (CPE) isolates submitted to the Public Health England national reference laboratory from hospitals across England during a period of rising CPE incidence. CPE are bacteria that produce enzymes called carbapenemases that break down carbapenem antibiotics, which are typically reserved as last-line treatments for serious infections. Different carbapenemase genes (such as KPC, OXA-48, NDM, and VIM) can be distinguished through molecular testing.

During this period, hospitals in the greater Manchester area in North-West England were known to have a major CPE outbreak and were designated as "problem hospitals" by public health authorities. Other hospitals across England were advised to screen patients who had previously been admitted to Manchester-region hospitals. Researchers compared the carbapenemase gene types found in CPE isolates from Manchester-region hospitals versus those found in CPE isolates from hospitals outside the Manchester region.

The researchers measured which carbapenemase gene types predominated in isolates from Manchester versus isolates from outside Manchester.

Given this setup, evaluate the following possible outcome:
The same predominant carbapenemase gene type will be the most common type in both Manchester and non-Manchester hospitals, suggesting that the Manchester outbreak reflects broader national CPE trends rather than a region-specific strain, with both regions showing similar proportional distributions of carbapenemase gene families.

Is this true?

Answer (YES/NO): NO